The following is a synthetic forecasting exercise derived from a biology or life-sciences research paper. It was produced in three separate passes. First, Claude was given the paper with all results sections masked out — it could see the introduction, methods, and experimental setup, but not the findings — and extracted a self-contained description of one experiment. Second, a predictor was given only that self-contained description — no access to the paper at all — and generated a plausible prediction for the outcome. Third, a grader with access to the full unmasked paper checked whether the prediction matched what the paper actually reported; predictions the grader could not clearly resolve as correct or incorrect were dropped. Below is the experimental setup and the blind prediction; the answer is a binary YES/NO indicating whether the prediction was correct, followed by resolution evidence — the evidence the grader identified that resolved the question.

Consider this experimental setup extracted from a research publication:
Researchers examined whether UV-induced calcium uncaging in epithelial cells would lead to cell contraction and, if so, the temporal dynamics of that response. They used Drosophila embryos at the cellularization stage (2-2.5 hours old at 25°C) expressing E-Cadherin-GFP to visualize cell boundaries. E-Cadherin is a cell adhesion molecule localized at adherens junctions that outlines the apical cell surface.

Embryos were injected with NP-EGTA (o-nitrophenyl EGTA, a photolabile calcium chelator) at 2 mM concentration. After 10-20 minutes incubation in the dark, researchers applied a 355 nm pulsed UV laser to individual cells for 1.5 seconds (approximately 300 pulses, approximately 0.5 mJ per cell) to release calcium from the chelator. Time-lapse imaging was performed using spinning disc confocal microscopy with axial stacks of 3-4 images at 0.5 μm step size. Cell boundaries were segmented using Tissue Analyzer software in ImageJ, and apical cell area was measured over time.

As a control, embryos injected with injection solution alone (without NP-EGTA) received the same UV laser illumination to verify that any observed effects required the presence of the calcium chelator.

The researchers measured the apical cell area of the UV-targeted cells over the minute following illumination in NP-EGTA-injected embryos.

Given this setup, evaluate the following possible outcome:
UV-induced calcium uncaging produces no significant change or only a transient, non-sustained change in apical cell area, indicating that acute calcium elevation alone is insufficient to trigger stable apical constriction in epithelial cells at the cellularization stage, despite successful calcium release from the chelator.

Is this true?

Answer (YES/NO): NO